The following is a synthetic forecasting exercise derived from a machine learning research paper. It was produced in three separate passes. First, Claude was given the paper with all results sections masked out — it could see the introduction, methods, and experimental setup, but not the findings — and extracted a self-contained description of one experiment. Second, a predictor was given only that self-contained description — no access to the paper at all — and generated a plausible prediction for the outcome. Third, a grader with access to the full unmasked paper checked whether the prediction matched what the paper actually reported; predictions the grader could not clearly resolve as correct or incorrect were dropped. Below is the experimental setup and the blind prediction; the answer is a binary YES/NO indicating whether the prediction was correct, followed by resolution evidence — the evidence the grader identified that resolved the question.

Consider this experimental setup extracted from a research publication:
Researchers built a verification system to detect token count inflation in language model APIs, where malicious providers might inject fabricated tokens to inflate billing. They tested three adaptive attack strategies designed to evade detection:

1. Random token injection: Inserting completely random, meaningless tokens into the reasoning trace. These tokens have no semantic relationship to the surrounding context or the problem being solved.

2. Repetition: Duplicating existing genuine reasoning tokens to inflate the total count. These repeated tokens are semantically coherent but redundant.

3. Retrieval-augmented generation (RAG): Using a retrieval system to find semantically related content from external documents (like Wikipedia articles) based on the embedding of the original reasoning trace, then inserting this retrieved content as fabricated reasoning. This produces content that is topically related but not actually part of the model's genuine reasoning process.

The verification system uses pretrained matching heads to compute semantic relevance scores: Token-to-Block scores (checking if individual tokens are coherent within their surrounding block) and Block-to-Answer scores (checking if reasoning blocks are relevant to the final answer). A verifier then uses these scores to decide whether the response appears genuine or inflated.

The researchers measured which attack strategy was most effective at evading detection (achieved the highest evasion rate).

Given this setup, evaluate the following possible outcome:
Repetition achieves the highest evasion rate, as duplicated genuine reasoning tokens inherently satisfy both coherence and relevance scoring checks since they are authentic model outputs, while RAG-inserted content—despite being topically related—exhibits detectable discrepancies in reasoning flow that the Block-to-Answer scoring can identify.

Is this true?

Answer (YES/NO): YES